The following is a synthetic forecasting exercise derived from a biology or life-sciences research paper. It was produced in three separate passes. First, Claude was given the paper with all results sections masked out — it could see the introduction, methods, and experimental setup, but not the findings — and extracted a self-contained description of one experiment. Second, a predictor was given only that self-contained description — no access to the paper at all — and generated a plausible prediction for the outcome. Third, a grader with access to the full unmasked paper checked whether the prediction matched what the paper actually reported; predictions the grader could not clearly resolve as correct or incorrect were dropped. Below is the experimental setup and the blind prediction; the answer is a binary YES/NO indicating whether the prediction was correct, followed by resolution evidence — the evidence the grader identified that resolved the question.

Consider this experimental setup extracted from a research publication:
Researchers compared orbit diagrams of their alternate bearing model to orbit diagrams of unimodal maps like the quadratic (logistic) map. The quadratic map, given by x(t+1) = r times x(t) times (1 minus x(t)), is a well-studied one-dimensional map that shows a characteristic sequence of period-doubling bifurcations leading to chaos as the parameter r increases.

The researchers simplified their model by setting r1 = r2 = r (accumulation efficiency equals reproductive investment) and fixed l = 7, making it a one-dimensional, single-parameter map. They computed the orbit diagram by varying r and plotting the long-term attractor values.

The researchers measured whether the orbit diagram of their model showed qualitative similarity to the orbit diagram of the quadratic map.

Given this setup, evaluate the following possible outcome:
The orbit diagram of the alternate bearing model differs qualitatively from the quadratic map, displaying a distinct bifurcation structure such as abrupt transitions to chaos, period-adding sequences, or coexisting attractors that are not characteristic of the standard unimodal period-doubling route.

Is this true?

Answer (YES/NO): NO